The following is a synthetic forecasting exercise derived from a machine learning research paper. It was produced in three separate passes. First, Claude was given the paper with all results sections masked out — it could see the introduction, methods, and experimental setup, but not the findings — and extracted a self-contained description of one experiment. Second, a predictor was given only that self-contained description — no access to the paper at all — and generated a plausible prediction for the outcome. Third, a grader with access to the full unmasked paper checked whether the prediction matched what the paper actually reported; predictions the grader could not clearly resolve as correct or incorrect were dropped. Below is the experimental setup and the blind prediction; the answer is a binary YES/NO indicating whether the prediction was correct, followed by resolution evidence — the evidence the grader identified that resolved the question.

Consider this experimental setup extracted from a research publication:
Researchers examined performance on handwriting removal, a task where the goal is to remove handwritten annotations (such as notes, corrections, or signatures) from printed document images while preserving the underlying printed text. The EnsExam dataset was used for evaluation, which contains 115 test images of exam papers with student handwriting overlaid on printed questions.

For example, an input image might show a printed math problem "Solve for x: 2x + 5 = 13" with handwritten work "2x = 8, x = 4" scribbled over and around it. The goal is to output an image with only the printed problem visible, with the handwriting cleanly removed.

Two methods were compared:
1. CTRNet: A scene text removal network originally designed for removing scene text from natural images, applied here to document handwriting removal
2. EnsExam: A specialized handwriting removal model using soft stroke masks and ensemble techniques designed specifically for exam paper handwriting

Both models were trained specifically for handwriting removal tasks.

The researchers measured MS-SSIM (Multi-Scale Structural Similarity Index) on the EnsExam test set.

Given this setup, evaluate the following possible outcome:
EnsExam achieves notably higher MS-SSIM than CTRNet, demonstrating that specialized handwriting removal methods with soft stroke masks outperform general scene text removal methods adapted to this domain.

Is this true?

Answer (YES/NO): NO